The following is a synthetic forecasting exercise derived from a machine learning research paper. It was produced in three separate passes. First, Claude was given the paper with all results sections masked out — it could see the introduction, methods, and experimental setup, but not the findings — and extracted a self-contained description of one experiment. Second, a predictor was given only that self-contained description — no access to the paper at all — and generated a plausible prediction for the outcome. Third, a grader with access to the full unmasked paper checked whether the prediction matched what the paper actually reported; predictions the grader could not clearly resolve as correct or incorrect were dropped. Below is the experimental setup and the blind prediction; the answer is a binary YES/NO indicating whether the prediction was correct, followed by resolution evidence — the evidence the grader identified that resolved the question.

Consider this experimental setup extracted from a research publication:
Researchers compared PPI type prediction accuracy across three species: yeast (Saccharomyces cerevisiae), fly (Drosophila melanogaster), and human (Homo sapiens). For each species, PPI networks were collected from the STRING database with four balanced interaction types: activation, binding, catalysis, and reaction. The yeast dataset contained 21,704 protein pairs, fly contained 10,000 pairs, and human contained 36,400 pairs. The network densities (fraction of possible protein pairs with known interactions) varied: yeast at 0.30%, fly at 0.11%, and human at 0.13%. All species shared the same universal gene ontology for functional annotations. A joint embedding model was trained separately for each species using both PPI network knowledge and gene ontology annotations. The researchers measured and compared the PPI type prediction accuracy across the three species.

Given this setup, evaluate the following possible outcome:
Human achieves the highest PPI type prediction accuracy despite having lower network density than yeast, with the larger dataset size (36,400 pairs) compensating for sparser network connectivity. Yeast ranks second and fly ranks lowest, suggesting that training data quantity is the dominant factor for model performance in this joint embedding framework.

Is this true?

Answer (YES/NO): NO